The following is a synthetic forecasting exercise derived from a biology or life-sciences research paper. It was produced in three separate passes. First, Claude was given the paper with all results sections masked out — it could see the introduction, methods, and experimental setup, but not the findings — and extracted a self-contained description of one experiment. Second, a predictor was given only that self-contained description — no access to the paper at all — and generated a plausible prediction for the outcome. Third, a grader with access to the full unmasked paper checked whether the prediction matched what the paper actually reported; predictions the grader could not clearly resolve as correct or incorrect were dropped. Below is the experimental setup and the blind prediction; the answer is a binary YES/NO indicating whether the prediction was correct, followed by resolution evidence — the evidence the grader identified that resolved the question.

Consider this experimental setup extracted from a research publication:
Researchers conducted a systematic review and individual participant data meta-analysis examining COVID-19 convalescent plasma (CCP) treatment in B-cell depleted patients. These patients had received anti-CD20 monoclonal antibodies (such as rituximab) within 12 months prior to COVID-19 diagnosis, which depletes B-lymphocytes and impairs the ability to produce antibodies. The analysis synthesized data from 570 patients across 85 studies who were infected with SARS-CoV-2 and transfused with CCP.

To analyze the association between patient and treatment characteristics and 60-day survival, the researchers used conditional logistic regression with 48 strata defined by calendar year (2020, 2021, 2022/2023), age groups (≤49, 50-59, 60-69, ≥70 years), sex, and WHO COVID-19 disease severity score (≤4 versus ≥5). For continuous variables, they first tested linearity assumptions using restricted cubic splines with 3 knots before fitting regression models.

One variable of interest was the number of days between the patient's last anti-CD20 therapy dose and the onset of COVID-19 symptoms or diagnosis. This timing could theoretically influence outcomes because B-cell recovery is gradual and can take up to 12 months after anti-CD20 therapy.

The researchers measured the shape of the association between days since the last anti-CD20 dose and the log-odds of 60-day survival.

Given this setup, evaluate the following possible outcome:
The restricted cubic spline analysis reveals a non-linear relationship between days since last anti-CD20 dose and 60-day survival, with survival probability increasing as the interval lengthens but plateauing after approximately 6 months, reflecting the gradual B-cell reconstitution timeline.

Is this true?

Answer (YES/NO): NO